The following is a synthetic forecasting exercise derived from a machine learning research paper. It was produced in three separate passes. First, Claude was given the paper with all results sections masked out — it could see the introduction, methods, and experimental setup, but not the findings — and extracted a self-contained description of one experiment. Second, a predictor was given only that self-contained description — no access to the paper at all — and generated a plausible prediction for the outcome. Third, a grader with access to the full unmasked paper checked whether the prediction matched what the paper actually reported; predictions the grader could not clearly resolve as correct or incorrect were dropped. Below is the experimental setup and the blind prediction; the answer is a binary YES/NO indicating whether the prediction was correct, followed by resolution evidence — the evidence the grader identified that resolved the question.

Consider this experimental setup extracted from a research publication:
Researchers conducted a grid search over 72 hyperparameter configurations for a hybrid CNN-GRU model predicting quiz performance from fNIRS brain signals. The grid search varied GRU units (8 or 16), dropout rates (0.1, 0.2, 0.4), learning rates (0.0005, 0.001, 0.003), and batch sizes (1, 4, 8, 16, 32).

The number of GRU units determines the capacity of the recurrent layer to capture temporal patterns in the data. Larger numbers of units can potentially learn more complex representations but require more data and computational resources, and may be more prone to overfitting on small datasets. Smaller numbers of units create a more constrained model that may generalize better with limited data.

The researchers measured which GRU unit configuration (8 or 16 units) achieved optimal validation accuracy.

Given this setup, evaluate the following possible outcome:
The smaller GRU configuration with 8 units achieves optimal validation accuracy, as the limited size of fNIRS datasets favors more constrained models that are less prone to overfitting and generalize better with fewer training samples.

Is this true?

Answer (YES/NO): YES